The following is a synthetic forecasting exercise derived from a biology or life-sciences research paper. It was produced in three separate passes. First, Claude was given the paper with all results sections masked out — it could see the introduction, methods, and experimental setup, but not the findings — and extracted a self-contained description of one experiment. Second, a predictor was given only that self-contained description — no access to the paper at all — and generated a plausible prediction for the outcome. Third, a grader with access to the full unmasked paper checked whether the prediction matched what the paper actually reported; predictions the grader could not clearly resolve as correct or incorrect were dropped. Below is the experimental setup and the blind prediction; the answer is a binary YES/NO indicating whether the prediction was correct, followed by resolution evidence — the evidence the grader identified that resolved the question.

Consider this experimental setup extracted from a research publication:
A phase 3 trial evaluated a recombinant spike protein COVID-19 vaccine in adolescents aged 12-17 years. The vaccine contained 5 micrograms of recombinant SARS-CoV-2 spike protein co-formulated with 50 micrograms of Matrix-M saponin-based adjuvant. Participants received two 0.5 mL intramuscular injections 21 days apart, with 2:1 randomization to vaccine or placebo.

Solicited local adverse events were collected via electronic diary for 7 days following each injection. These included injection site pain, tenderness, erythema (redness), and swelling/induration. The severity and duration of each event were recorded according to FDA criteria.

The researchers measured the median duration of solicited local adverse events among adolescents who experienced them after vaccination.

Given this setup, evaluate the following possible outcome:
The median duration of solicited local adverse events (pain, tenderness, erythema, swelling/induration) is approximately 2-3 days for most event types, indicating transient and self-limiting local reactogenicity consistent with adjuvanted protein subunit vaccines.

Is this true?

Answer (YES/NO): NO